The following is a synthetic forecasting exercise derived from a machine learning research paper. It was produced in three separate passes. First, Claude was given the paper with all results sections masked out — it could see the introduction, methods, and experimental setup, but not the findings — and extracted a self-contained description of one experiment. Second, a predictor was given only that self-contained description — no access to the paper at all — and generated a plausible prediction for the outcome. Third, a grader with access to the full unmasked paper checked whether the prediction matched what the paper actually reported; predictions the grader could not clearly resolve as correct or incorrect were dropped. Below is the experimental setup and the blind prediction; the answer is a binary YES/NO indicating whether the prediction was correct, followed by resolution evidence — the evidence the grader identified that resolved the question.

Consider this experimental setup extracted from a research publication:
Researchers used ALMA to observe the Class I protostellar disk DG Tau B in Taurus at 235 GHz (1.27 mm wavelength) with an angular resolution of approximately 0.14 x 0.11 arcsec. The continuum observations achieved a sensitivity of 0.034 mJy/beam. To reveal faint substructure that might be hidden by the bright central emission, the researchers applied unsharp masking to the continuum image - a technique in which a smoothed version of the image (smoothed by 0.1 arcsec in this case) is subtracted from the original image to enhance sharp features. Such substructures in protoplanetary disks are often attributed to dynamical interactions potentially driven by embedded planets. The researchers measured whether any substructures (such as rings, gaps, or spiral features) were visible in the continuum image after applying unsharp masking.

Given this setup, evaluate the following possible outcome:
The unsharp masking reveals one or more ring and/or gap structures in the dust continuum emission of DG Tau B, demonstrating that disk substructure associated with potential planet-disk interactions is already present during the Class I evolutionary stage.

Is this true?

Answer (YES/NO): YES